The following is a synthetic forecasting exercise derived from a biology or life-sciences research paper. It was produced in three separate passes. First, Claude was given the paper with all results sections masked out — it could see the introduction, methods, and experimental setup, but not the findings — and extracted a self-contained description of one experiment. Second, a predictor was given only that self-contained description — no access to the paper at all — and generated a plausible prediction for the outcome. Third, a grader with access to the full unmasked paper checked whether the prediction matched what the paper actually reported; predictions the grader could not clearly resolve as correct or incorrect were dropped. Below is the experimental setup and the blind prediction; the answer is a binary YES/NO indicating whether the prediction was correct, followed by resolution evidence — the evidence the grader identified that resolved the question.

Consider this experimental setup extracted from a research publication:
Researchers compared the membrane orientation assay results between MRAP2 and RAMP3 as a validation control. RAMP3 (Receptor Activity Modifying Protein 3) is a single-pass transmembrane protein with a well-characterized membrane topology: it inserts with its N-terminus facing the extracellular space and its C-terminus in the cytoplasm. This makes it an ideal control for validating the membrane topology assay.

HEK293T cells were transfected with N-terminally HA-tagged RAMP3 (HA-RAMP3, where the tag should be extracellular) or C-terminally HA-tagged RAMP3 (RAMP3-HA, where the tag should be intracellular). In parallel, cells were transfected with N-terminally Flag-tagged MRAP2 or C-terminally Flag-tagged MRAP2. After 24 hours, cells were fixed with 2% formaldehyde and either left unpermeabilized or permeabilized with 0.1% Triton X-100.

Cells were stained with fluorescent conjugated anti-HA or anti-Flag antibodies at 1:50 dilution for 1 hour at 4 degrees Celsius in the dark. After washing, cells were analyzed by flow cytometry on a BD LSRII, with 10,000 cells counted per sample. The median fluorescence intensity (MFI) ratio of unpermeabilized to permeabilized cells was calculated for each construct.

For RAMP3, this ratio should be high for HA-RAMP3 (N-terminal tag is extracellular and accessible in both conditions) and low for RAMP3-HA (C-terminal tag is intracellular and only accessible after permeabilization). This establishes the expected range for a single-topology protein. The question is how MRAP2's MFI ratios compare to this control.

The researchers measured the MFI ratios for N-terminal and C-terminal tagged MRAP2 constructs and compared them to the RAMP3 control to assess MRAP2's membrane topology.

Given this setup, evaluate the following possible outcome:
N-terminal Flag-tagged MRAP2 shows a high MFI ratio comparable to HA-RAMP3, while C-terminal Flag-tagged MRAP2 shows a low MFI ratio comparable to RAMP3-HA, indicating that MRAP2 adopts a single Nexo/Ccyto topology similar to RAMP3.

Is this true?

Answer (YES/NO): NO